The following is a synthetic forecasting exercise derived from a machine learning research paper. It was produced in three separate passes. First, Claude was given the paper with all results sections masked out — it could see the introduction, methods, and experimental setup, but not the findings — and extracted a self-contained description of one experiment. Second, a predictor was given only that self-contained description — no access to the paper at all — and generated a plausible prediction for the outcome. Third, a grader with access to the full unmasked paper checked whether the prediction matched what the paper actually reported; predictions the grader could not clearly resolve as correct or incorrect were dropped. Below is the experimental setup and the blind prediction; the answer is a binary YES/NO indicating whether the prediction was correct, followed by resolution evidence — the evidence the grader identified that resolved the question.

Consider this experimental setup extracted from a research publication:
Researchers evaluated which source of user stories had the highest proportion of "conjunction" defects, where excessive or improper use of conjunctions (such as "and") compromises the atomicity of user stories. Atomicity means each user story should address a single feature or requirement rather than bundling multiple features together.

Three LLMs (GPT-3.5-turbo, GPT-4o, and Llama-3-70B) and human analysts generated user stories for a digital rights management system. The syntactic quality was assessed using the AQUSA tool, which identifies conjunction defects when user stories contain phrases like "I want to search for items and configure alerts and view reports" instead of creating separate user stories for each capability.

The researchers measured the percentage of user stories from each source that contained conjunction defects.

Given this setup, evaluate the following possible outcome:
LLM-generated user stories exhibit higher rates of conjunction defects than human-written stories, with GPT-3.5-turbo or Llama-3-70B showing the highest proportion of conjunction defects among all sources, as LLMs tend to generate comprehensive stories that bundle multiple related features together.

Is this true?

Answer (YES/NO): NO